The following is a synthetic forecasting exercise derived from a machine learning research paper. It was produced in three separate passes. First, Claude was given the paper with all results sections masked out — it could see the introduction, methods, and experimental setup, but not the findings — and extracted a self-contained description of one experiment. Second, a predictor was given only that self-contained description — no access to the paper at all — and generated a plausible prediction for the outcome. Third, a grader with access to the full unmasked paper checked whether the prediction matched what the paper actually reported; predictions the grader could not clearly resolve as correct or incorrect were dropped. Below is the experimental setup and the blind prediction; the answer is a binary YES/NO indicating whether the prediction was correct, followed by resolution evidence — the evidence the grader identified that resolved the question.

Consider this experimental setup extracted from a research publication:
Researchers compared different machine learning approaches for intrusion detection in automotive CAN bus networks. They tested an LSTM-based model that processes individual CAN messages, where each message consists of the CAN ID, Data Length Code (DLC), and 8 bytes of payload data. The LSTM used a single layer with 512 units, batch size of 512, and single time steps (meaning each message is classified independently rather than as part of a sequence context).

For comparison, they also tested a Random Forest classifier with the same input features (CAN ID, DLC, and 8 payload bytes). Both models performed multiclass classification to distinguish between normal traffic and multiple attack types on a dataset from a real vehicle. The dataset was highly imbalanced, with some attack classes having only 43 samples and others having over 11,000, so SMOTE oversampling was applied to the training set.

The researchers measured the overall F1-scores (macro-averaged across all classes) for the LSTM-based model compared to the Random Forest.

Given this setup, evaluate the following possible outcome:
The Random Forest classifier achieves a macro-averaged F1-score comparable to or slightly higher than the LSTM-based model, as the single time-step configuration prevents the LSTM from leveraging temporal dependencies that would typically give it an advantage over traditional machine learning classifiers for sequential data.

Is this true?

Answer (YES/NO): NO